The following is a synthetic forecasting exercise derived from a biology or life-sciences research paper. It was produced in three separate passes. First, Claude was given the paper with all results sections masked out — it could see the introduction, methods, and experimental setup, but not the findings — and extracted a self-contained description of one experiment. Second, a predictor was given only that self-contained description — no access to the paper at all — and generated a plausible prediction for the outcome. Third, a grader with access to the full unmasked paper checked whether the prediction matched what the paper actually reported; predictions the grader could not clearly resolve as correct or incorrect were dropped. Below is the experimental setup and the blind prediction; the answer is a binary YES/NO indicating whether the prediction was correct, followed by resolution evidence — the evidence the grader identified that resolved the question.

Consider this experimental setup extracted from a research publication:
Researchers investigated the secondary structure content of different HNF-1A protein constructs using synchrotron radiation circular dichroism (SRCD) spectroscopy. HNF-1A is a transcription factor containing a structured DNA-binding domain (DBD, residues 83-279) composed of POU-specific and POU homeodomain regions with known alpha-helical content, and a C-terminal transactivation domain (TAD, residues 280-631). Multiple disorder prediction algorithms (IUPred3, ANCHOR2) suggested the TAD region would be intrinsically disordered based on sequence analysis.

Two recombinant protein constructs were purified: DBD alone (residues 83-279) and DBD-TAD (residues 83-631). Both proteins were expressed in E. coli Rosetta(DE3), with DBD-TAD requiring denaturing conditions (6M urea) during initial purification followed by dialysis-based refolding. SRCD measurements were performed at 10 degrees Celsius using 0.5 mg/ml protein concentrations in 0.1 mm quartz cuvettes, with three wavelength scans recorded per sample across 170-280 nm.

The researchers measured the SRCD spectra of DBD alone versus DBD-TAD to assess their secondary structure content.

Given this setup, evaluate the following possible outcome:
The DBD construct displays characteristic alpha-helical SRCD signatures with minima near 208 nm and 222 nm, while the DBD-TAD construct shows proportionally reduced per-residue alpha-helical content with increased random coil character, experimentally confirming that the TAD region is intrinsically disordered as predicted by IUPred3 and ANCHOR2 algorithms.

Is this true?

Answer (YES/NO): YES